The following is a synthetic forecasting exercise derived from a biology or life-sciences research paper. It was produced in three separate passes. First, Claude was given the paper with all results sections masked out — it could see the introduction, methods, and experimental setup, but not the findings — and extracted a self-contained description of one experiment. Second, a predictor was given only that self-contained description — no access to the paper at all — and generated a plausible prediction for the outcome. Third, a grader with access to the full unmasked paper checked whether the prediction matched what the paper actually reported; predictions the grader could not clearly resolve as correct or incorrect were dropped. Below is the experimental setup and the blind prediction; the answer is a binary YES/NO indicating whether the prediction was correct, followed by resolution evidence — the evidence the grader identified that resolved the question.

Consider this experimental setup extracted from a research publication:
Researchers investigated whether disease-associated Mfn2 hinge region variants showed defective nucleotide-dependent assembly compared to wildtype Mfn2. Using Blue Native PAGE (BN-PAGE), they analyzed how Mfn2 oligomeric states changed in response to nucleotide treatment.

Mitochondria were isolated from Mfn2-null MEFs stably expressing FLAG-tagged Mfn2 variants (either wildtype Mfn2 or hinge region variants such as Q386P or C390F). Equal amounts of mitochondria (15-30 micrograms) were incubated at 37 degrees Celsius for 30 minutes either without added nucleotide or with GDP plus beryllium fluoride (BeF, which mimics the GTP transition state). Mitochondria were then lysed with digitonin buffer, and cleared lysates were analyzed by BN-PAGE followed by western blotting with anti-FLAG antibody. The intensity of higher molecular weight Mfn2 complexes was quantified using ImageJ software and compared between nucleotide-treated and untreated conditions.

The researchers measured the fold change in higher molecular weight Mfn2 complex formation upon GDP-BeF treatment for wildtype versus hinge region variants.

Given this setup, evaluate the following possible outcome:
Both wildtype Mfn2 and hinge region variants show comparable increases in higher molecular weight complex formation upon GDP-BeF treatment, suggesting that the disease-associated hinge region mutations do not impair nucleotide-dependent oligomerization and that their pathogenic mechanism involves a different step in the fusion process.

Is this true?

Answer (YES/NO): NO